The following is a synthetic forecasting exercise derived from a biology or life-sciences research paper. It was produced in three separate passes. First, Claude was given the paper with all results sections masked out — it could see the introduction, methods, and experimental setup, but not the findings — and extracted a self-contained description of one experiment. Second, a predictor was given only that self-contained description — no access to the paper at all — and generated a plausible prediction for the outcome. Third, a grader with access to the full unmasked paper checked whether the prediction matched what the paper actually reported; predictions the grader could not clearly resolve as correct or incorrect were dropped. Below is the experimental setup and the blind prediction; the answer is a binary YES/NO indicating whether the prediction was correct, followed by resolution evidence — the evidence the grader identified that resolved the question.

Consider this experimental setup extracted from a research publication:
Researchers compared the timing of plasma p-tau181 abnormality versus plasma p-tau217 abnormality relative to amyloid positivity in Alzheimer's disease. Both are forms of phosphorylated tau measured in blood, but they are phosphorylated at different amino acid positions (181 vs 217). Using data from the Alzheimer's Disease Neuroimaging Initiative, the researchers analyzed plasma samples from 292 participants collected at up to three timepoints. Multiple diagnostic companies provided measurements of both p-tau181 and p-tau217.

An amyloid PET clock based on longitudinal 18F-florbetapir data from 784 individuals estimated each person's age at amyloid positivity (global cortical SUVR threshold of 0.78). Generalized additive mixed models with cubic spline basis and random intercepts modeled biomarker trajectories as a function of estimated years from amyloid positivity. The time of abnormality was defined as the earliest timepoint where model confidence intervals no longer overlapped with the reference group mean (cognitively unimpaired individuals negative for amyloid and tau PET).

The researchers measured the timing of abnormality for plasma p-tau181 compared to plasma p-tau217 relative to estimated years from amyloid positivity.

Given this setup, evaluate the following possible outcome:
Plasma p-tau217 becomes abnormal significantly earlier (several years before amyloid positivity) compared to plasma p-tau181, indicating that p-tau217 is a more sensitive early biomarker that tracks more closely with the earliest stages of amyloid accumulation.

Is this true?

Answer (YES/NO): NO